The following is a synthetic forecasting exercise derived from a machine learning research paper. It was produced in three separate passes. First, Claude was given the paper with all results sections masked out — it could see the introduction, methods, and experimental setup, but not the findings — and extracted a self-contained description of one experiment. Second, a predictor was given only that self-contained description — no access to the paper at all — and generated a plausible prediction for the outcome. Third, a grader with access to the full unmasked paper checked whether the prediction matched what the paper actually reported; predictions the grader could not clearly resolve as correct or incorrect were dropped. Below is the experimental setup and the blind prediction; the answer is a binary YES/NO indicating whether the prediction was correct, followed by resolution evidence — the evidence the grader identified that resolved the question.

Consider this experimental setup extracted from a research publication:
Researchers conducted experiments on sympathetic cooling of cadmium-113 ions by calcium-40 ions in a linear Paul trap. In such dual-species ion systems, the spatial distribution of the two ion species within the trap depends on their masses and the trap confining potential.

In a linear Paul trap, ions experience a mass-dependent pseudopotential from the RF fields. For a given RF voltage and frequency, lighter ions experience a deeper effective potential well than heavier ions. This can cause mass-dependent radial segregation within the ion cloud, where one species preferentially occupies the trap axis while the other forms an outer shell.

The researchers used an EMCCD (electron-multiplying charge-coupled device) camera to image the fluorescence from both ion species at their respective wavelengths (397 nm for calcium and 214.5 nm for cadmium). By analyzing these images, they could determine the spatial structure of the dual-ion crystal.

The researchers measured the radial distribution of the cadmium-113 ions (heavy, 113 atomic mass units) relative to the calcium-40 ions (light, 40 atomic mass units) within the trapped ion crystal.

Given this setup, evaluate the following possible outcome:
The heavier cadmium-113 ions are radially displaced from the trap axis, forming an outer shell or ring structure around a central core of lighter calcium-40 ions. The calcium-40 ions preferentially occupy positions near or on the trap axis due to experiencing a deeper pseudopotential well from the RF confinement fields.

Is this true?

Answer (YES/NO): YES